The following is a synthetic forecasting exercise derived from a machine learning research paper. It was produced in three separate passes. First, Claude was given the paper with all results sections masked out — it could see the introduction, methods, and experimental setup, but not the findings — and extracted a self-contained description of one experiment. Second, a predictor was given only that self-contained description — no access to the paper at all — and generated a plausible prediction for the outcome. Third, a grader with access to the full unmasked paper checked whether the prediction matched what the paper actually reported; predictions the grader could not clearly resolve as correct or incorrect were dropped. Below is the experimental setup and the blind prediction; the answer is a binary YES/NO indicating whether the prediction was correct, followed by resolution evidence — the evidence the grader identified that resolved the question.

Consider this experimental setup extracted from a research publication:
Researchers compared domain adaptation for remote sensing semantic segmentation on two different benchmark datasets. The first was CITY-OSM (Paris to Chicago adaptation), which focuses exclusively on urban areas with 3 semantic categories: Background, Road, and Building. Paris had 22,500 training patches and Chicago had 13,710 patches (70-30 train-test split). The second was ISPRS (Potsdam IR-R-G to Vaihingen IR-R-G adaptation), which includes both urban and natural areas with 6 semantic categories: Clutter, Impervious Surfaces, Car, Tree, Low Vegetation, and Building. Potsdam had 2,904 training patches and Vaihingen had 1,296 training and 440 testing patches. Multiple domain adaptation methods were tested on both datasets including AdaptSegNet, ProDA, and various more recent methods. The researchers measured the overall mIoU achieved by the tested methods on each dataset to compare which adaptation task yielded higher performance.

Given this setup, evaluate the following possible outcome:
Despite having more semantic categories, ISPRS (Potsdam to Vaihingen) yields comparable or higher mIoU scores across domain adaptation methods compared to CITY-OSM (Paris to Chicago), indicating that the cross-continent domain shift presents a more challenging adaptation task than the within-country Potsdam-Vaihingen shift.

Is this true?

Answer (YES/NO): YES